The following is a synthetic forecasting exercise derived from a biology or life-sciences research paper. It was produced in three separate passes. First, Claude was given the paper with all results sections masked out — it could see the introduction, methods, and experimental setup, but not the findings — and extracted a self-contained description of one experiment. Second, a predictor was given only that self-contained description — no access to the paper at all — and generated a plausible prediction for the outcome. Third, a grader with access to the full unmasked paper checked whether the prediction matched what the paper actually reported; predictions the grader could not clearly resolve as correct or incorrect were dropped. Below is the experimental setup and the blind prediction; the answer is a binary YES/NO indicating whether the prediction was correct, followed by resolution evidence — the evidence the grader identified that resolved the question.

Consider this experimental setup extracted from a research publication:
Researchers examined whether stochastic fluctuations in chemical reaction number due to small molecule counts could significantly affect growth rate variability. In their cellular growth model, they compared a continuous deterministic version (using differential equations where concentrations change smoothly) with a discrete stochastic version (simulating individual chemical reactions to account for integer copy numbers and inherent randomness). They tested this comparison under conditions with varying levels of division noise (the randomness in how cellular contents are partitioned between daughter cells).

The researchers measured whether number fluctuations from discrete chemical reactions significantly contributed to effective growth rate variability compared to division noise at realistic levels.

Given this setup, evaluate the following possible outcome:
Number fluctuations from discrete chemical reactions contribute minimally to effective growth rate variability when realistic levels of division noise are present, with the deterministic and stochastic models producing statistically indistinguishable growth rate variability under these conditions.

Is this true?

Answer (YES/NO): YES